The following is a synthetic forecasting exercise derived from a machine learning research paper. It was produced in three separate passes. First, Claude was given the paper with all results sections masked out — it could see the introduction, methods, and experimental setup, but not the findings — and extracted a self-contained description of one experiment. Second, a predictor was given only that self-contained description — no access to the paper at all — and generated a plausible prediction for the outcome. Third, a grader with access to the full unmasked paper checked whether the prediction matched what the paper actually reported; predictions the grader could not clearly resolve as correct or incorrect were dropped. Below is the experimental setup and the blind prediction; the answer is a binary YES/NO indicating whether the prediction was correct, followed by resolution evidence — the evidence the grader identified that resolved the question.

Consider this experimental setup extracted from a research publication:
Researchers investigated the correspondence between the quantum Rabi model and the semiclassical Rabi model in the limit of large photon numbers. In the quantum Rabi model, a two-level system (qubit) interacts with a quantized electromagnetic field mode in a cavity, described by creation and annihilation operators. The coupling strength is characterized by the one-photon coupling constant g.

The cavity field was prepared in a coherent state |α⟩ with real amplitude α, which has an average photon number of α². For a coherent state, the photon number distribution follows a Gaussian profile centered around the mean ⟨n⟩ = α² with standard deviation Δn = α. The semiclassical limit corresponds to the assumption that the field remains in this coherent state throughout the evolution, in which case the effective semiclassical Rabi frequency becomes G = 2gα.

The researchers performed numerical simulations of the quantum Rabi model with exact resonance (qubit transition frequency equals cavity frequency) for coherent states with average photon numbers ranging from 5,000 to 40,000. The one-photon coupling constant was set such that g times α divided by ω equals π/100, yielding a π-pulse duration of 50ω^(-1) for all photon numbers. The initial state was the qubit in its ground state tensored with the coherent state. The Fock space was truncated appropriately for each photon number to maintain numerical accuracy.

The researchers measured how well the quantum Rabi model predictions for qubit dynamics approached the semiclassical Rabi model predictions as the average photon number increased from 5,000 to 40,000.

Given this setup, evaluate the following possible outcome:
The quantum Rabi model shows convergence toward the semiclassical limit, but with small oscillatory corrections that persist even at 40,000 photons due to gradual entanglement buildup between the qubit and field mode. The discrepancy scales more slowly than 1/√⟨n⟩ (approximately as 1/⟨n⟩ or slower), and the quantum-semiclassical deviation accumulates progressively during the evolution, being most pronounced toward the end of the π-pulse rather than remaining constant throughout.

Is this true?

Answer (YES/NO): NO